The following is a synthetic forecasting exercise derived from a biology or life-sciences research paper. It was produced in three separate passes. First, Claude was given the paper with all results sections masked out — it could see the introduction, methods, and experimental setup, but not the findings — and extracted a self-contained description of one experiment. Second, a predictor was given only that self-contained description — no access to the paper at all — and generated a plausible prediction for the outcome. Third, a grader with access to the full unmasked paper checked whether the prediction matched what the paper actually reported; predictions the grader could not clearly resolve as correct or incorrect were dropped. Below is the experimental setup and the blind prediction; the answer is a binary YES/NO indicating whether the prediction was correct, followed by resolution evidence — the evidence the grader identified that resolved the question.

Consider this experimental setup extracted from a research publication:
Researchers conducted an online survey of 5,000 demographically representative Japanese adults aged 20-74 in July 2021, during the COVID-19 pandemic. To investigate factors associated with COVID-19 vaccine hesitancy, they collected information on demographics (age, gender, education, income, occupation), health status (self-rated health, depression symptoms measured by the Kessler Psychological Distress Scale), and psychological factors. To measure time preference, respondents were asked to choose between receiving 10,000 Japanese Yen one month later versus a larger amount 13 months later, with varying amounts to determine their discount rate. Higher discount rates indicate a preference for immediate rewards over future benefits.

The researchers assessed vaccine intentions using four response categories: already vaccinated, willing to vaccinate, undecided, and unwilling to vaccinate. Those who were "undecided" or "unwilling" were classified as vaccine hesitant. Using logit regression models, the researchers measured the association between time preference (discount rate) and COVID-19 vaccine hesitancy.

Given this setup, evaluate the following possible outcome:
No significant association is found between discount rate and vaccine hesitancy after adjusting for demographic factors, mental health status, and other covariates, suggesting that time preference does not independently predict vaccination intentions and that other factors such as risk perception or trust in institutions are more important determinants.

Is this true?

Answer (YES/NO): NO